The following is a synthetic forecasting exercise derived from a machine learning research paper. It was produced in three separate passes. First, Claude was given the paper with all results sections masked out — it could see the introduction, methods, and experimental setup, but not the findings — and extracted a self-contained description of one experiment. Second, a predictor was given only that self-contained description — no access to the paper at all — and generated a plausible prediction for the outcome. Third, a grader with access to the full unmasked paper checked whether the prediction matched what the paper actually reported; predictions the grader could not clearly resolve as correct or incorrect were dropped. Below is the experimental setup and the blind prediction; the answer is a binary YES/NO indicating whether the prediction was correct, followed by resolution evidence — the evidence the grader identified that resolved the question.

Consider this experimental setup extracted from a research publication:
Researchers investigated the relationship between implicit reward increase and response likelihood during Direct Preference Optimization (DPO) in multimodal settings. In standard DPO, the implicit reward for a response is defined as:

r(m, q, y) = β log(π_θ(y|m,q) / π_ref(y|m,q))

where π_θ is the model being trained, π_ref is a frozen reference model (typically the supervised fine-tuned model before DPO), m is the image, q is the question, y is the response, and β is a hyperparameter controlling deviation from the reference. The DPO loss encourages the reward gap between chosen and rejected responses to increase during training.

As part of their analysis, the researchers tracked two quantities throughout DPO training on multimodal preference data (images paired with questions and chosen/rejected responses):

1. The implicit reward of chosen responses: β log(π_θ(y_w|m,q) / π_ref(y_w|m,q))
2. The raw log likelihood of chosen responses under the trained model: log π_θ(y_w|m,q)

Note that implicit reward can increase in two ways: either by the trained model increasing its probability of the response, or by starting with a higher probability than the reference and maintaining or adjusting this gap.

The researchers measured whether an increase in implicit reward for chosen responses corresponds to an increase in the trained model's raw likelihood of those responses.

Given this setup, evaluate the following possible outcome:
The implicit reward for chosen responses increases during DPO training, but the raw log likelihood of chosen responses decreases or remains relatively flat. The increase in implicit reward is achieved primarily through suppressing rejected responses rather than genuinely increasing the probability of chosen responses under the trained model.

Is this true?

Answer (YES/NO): YES